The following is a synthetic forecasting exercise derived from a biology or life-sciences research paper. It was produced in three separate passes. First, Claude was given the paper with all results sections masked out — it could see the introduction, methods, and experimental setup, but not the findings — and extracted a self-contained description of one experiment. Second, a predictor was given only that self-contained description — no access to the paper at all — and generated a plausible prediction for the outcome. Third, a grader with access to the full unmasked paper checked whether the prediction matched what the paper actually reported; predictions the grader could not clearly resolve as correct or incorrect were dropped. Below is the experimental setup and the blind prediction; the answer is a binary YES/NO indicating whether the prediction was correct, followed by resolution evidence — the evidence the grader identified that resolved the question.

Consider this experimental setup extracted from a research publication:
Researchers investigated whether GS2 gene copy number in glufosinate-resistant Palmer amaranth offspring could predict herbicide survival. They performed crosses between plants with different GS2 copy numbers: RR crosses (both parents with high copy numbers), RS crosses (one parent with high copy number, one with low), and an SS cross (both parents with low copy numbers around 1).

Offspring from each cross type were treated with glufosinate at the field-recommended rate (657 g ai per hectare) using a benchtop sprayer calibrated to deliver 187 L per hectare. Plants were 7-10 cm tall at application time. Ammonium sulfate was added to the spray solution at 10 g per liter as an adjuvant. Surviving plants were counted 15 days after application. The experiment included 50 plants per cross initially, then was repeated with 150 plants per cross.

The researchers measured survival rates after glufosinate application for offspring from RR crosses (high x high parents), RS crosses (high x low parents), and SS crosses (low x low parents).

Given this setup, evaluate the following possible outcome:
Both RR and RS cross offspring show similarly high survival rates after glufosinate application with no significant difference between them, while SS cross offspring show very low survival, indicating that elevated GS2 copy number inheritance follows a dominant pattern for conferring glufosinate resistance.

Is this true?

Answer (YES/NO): NO